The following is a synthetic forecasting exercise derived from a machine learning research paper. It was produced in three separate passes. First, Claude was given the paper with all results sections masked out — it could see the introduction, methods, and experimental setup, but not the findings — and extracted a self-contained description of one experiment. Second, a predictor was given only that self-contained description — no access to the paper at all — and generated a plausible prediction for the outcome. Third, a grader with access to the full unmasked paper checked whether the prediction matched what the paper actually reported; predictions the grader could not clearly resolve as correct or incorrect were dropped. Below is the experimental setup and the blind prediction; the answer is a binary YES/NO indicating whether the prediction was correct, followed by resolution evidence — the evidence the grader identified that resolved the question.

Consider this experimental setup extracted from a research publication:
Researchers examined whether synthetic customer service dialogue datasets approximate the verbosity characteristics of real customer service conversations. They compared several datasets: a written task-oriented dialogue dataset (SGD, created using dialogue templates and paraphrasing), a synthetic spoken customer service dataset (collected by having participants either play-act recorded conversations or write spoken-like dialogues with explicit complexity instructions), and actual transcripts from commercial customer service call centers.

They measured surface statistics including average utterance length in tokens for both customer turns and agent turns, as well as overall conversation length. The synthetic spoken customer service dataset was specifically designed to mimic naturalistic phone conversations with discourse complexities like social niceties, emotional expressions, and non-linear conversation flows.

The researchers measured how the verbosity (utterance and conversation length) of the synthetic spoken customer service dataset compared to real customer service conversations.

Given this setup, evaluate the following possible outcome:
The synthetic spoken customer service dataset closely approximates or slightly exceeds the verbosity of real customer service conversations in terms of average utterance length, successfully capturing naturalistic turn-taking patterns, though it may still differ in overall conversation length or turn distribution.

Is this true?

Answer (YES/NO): NO